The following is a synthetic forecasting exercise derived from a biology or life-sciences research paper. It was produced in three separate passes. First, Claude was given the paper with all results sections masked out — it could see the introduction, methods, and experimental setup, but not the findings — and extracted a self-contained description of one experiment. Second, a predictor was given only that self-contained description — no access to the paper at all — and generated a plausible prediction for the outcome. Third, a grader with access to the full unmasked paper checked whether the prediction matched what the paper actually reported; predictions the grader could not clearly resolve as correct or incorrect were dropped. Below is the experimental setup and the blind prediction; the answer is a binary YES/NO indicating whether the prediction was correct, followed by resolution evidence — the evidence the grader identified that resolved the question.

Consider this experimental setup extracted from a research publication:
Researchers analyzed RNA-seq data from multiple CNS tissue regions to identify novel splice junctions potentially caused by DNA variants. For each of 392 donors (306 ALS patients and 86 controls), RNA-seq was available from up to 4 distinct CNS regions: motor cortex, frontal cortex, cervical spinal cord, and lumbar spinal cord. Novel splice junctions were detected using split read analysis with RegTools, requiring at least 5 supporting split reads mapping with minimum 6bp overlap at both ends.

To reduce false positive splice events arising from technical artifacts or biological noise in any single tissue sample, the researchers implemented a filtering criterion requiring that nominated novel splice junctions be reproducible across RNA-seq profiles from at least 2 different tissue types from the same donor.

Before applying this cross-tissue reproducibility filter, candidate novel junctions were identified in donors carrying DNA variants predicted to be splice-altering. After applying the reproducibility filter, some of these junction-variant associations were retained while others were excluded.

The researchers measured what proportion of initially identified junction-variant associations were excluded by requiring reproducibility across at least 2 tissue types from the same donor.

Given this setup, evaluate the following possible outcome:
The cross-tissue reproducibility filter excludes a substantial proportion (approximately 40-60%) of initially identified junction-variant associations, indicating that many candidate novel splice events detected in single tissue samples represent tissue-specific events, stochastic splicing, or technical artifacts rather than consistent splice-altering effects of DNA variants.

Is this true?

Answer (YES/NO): NO